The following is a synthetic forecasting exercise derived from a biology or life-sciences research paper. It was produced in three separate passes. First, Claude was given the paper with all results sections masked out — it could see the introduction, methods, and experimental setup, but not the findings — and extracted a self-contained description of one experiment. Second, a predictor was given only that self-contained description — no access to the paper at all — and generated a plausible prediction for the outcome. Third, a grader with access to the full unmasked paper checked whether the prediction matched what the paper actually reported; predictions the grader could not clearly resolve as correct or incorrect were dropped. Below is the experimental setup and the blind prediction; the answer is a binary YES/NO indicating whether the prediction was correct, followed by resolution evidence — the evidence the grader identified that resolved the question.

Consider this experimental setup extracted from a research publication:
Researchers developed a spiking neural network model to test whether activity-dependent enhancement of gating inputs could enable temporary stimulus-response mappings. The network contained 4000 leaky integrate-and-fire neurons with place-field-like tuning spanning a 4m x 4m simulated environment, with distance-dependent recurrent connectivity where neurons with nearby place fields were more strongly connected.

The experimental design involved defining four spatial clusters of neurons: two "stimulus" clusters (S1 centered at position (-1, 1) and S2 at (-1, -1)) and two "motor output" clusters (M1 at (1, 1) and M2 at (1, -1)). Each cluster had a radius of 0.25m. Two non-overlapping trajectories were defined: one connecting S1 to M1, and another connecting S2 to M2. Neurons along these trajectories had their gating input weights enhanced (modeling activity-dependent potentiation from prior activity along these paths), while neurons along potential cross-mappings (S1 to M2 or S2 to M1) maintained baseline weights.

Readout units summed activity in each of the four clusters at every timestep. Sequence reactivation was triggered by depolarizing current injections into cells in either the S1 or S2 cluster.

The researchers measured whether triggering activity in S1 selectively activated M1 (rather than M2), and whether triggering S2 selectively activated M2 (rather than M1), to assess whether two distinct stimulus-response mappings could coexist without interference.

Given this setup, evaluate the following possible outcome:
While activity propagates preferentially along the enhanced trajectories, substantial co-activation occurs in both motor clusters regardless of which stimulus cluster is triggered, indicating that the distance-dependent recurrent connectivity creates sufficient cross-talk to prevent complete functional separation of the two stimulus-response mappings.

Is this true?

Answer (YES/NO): NO